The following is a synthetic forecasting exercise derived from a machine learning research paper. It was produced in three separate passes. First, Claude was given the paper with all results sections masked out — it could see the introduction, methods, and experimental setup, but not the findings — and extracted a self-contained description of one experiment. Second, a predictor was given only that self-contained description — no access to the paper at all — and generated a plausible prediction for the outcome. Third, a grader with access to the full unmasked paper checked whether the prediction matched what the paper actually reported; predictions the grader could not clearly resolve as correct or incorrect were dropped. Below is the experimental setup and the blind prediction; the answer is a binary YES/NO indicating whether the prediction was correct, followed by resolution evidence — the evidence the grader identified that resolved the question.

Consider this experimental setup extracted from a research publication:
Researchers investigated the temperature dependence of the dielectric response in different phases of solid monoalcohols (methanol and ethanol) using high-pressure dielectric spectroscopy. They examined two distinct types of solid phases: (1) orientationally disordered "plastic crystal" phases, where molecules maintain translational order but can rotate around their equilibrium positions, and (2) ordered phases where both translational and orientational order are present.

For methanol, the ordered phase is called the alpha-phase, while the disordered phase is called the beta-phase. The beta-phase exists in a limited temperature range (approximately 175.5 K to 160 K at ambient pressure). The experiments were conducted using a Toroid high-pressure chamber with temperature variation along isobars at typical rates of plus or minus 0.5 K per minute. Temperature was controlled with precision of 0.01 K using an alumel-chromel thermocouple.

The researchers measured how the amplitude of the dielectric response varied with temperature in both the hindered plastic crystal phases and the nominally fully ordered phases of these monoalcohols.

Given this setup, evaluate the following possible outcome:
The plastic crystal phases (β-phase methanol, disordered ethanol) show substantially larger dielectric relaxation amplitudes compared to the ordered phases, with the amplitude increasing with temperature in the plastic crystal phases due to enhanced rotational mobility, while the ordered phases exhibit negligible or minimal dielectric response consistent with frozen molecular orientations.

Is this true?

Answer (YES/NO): NO